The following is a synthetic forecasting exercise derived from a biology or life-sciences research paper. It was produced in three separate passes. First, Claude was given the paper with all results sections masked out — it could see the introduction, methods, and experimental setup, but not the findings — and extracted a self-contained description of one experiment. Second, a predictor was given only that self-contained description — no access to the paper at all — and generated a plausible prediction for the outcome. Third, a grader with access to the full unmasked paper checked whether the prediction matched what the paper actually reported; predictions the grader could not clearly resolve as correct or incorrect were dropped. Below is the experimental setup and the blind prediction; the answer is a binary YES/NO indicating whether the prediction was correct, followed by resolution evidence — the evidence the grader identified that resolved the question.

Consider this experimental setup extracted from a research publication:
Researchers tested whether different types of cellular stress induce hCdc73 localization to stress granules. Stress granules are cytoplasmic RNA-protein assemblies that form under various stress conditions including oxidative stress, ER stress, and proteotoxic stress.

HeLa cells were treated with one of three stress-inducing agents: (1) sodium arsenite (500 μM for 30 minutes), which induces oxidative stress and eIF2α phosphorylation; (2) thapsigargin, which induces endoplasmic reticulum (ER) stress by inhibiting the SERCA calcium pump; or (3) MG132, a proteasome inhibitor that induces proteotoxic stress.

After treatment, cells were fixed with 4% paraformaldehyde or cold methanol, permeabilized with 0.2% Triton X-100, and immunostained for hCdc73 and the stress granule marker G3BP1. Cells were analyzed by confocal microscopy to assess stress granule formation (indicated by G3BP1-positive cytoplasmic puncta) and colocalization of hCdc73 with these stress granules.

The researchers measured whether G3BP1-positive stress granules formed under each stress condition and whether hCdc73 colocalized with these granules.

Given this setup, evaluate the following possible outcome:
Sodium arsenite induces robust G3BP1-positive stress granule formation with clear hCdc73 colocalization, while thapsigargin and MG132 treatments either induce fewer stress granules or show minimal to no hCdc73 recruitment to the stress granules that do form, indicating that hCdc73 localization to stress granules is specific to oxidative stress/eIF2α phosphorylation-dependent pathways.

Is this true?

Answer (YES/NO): NO